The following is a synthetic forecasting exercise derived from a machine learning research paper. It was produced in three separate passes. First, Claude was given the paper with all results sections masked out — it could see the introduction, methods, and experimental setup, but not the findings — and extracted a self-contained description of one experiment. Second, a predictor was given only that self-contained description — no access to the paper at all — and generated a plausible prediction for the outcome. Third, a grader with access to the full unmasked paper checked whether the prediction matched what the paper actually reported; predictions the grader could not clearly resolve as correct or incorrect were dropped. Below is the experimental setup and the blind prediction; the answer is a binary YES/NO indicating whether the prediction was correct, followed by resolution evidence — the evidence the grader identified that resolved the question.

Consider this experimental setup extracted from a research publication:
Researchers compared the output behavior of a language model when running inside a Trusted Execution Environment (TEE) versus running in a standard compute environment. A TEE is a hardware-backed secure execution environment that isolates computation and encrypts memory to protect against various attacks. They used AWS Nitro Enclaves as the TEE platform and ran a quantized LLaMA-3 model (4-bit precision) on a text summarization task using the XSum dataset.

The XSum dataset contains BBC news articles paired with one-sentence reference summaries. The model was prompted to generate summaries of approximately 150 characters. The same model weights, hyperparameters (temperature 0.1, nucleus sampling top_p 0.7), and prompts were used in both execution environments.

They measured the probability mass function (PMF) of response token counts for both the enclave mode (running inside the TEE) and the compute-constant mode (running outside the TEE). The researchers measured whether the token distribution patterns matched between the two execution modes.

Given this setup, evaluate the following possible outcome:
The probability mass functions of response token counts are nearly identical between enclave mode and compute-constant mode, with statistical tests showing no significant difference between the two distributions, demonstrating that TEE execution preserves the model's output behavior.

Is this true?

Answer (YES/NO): NO